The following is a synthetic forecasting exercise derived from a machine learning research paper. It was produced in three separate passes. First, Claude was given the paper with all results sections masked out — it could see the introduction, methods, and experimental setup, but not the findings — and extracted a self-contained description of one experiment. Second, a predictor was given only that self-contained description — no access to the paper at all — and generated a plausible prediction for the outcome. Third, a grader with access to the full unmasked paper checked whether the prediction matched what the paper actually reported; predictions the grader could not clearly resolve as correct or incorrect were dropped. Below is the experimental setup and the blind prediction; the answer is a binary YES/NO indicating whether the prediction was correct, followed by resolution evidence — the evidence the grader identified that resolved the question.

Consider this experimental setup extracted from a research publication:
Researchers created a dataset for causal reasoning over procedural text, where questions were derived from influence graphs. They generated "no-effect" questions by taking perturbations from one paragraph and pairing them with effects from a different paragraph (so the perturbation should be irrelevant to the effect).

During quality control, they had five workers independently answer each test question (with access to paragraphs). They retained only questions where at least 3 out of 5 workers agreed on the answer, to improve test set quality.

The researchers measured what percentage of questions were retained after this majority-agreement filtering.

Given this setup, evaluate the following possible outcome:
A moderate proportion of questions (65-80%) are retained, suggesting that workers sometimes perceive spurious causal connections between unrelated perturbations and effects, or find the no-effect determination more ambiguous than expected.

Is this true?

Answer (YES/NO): NO